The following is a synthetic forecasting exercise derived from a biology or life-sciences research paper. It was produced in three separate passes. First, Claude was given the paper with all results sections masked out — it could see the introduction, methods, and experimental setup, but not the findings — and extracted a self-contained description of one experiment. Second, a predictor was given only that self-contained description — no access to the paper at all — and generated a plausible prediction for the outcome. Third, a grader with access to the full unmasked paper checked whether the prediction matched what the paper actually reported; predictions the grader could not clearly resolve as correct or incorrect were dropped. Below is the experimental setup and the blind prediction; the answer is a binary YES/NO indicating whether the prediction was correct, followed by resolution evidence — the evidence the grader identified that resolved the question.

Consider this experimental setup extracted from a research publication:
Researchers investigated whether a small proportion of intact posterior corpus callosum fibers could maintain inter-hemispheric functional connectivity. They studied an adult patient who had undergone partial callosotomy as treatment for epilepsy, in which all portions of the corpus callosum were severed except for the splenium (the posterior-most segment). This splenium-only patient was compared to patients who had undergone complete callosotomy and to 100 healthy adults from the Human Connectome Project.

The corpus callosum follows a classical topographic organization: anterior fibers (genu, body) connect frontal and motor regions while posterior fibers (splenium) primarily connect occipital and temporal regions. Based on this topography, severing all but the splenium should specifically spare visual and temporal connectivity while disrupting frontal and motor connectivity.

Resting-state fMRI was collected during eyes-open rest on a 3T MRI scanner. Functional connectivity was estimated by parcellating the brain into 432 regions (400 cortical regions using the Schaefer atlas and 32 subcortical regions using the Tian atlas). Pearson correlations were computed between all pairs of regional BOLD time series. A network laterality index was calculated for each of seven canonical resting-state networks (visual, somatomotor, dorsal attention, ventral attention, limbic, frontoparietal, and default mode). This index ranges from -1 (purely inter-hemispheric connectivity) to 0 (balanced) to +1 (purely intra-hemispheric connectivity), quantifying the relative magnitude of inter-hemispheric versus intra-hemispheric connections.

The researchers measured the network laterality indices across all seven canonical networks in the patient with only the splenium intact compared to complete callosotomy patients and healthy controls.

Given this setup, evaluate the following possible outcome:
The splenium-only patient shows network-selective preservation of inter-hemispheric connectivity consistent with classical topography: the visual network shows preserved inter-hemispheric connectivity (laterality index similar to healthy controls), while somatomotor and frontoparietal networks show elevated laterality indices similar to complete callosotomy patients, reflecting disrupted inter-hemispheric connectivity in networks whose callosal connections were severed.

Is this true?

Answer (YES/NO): NO